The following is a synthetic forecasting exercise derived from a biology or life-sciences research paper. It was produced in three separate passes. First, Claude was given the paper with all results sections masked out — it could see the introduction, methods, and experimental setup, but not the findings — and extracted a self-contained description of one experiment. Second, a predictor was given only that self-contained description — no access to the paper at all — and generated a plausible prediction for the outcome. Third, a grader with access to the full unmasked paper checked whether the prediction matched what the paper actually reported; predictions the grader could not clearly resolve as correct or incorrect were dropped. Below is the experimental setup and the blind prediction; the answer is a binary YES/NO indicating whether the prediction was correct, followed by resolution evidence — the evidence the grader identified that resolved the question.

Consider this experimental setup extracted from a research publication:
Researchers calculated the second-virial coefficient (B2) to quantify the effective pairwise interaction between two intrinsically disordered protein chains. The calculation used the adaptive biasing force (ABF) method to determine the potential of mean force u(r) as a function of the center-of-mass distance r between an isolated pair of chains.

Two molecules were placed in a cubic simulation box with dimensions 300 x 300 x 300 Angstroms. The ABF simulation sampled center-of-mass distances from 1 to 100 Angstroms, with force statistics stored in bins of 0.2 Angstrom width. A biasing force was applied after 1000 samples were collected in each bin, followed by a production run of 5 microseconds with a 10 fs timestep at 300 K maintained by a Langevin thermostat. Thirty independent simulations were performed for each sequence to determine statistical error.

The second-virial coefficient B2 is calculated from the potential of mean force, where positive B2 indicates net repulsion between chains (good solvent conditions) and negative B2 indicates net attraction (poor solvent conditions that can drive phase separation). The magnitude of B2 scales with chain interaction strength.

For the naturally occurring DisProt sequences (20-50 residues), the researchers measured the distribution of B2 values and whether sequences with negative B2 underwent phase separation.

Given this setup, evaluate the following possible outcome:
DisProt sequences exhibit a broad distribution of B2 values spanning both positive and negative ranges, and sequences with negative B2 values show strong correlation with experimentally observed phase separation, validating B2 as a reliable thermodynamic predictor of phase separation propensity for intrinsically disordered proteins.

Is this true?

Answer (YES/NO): NO